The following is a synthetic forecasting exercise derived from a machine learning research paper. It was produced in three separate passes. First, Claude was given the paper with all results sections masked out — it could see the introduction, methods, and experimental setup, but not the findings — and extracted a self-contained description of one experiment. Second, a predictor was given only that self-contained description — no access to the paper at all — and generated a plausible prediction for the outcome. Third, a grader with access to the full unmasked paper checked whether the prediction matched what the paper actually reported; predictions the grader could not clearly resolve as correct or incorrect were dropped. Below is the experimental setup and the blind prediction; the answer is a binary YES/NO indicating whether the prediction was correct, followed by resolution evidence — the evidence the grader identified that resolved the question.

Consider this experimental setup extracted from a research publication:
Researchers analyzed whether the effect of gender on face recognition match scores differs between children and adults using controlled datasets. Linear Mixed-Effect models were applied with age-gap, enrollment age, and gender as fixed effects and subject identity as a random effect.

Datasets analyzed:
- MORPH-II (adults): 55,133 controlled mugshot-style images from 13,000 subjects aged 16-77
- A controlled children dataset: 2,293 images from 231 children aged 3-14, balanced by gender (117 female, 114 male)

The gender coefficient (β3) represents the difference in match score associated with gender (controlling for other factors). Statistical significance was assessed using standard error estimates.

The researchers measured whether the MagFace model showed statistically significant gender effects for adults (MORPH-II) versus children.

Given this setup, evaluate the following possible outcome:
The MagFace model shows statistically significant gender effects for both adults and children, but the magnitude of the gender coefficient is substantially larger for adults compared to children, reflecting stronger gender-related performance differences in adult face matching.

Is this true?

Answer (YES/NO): NO